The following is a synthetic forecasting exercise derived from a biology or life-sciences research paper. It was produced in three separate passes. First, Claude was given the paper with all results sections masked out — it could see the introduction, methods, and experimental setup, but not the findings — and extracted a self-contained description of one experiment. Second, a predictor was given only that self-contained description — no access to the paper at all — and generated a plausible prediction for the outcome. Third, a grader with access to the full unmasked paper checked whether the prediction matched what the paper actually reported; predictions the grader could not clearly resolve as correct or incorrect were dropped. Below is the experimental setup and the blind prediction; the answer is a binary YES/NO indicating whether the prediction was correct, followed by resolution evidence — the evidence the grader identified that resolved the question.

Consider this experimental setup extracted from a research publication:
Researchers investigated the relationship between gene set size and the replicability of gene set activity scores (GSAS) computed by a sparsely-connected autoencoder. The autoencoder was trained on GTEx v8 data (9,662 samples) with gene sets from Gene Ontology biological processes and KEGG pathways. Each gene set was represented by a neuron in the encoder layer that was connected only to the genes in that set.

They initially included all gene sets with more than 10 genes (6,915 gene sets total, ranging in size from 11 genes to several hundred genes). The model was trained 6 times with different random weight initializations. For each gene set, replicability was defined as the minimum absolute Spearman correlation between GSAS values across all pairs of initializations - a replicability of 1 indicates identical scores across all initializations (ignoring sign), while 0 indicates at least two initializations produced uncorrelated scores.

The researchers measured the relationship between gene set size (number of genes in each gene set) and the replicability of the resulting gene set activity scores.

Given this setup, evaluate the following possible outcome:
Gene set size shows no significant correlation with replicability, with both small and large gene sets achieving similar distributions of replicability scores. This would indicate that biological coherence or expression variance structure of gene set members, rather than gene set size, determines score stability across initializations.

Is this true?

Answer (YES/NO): NO